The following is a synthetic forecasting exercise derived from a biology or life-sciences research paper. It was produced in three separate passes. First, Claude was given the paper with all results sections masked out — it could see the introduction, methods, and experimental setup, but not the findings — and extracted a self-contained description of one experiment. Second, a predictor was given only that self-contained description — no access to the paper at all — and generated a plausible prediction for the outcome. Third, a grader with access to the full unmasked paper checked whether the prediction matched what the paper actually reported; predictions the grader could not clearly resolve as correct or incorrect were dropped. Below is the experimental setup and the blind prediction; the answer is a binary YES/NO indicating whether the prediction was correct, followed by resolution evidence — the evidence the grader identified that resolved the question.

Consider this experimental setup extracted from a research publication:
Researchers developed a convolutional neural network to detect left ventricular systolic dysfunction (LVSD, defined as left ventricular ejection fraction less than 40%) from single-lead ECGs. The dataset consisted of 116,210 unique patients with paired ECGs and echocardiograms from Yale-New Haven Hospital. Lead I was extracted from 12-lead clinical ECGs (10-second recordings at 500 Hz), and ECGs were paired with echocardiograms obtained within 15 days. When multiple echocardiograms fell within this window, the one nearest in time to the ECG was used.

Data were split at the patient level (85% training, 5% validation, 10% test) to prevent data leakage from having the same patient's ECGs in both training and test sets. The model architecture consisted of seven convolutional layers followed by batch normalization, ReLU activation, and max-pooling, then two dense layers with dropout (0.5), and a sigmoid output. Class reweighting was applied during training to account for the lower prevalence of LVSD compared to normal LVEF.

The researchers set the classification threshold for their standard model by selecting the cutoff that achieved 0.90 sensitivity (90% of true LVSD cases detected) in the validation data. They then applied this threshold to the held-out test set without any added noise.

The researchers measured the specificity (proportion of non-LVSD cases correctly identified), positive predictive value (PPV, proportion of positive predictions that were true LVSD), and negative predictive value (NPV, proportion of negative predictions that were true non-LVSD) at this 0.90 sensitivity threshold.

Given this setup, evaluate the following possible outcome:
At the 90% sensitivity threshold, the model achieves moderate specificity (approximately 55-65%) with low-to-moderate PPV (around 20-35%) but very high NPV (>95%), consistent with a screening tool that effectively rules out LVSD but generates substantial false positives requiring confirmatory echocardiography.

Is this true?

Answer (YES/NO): NO